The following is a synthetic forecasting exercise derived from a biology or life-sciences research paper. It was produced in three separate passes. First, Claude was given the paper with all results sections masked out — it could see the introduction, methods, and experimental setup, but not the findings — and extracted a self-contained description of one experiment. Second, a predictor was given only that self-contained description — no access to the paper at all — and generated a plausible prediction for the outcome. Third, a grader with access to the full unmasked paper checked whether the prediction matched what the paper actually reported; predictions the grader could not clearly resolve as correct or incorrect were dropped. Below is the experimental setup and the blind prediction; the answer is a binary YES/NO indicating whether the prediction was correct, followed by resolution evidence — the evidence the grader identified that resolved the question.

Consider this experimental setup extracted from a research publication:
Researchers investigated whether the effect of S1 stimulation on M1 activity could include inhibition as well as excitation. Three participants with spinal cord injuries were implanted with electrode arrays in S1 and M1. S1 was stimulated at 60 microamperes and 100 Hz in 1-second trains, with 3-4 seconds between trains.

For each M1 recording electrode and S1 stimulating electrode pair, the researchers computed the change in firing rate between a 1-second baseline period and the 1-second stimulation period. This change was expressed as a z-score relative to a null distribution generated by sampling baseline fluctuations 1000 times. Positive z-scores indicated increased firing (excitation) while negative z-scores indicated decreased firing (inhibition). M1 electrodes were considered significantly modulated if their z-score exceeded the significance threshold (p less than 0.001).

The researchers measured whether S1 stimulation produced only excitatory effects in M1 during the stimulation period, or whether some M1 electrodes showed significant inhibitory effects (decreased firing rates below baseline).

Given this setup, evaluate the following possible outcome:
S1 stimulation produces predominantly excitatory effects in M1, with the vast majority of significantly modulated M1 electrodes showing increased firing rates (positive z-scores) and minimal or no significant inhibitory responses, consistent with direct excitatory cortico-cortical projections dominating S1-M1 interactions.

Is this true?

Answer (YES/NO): NO